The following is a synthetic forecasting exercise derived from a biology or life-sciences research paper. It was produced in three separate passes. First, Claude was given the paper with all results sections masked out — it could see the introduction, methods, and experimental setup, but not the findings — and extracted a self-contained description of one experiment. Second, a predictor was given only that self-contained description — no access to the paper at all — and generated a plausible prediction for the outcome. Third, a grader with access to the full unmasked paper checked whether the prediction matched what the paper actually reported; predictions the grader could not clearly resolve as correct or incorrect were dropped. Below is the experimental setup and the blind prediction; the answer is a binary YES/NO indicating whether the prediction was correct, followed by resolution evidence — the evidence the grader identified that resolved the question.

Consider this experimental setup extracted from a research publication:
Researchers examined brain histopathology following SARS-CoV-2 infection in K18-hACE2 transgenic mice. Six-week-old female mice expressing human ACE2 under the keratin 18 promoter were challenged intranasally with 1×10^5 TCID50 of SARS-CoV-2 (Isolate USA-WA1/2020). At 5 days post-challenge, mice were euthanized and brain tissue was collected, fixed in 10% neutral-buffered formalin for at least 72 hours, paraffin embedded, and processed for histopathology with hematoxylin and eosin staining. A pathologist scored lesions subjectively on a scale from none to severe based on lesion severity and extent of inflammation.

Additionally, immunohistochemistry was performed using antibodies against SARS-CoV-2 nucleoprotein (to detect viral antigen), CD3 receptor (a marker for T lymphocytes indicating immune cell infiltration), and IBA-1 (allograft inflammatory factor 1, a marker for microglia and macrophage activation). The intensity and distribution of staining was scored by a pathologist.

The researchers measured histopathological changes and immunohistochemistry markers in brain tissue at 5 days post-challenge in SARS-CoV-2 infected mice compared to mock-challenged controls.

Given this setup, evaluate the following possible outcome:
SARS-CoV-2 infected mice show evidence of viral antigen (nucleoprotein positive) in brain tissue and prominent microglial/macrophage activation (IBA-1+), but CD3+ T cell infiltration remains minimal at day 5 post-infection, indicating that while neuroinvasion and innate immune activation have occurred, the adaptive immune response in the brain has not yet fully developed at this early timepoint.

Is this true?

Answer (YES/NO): NO